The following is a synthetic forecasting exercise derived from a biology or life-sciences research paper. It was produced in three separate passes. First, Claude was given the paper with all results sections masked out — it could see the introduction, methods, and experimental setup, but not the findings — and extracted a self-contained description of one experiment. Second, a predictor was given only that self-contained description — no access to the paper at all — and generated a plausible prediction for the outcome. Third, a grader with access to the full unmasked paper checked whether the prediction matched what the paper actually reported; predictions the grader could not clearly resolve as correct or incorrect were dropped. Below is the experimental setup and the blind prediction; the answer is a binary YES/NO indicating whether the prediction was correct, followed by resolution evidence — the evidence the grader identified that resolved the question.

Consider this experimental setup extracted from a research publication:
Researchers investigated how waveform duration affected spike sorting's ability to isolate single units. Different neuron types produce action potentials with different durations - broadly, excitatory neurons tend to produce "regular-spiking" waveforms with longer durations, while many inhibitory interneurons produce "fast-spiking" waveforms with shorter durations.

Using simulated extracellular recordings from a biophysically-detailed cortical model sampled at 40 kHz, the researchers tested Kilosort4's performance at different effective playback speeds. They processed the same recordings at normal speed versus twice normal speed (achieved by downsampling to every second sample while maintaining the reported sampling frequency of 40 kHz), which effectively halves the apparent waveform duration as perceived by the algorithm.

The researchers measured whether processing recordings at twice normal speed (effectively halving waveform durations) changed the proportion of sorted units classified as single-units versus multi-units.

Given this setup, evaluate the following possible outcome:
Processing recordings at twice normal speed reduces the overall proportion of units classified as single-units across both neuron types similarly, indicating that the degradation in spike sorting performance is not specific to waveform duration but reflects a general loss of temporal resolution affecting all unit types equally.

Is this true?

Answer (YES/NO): NO